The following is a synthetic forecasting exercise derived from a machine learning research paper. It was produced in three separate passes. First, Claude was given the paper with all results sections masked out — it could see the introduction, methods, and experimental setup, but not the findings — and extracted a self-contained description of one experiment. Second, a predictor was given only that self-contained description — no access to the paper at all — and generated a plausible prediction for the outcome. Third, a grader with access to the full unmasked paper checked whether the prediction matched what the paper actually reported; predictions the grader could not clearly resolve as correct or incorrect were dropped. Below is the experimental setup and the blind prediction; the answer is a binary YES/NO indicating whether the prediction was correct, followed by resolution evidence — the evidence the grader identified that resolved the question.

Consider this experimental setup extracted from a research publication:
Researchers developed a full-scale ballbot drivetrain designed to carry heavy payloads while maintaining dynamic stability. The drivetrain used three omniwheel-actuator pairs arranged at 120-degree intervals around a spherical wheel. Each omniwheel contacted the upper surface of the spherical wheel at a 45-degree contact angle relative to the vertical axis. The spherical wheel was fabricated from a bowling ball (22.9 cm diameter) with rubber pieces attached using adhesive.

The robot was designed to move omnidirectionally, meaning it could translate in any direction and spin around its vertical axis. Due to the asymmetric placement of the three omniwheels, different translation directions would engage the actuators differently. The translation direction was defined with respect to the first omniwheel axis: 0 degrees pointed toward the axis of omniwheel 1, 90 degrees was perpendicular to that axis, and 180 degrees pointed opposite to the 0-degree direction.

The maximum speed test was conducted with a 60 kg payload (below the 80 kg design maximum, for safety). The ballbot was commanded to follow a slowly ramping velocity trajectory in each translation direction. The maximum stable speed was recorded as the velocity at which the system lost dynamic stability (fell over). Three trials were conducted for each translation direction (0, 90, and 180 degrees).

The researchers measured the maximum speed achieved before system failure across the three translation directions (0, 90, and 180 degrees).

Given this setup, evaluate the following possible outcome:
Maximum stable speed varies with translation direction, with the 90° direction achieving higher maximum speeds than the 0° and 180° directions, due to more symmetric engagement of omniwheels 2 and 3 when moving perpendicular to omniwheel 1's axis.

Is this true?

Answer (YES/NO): NO